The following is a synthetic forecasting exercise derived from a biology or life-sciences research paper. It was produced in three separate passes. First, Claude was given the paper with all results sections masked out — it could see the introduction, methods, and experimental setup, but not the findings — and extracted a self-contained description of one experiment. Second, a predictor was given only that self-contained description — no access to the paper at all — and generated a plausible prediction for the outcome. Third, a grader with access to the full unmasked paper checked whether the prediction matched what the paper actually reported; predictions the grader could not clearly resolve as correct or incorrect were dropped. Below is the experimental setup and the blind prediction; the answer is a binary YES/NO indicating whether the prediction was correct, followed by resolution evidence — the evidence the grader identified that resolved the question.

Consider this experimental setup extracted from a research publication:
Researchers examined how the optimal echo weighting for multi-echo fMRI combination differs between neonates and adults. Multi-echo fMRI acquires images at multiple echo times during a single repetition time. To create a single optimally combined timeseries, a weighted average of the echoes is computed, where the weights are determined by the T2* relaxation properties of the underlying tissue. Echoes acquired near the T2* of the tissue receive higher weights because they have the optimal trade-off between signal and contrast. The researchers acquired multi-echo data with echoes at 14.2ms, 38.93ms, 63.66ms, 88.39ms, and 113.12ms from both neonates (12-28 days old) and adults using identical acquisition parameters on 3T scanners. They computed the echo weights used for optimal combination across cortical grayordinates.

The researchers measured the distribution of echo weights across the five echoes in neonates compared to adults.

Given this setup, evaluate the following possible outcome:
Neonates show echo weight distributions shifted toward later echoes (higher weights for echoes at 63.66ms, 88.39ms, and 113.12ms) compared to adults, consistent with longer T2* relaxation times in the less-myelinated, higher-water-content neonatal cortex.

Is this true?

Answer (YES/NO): YES